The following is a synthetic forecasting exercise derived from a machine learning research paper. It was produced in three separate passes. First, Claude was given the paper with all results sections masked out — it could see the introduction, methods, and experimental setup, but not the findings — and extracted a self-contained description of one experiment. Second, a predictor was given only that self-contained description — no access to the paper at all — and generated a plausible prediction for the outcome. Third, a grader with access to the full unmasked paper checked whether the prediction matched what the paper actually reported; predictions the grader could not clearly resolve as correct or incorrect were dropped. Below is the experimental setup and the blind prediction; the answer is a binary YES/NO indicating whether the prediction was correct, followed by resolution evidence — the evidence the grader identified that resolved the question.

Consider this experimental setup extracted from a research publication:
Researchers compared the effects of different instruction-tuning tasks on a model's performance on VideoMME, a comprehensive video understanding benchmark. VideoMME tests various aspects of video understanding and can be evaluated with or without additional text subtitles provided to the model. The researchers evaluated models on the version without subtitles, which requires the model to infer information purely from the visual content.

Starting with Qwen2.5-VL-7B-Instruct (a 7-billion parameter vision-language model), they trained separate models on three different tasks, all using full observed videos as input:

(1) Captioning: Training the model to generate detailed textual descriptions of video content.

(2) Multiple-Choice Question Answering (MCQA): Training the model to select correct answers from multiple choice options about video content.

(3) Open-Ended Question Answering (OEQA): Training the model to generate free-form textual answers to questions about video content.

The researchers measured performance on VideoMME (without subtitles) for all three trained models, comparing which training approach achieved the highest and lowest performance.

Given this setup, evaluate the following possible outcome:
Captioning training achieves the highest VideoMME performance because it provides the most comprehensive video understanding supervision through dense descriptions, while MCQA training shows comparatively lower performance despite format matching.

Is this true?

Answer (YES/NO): YES